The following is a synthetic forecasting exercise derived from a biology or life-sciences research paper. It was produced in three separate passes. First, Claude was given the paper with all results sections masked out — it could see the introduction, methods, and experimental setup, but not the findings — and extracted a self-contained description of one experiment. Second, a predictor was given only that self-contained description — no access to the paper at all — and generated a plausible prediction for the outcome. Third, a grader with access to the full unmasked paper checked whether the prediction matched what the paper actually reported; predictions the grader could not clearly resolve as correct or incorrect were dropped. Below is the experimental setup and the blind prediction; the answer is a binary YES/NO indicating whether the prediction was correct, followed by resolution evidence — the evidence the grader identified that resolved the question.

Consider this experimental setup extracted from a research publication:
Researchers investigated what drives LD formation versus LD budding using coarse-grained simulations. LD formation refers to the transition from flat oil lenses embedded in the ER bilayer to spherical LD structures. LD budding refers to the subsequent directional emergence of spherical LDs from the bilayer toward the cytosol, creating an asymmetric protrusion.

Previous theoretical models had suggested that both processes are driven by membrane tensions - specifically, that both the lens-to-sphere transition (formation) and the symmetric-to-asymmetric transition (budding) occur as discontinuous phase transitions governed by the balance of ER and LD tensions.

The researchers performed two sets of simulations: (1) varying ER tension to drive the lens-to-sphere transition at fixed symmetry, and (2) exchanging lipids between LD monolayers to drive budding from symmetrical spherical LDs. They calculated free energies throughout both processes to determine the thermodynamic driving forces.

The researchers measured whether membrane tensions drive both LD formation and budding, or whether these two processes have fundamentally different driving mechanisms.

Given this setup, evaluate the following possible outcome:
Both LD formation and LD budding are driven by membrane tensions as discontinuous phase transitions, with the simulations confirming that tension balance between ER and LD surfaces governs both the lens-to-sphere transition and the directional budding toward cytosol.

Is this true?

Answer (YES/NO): NO